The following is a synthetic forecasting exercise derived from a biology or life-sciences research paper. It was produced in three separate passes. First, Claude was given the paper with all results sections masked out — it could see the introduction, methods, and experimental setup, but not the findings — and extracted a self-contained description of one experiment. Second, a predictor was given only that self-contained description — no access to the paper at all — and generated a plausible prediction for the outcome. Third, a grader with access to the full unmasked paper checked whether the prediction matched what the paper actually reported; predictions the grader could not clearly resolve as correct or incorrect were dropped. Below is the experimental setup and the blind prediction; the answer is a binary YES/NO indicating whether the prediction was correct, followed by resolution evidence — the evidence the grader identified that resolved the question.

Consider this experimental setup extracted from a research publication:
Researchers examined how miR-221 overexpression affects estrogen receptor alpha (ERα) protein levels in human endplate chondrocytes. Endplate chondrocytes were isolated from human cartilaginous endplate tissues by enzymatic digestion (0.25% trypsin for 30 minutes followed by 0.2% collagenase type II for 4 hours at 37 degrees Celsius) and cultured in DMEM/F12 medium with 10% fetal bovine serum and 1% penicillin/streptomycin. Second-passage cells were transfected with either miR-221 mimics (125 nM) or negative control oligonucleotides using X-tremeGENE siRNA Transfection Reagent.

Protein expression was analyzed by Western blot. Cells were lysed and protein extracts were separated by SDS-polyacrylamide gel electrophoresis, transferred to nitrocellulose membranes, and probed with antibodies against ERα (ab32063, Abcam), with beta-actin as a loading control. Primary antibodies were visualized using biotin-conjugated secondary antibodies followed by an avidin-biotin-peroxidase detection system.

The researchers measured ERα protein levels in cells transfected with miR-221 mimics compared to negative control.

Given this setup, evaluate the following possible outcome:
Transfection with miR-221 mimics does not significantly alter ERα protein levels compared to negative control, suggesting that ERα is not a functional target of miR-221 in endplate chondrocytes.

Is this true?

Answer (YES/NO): NO